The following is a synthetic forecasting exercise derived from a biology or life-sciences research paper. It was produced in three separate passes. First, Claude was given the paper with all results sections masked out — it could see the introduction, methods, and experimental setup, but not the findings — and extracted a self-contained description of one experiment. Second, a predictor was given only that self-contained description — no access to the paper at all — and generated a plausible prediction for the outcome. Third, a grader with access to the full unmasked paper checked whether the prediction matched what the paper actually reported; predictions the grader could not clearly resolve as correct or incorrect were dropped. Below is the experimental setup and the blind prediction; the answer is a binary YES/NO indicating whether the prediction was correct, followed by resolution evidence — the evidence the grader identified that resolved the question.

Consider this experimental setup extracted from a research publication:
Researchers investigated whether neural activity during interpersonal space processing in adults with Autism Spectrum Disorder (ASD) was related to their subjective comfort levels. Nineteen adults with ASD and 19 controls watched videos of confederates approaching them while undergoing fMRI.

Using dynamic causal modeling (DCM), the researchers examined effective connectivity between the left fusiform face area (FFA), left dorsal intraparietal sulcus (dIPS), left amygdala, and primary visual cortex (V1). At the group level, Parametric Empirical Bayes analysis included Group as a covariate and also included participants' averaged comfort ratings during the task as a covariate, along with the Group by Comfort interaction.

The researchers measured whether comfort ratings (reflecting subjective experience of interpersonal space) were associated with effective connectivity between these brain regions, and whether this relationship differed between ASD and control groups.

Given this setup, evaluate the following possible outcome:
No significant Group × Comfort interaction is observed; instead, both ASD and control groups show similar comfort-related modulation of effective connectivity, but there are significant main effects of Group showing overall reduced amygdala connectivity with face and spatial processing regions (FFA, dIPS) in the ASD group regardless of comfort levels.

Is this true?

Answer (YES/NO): NO